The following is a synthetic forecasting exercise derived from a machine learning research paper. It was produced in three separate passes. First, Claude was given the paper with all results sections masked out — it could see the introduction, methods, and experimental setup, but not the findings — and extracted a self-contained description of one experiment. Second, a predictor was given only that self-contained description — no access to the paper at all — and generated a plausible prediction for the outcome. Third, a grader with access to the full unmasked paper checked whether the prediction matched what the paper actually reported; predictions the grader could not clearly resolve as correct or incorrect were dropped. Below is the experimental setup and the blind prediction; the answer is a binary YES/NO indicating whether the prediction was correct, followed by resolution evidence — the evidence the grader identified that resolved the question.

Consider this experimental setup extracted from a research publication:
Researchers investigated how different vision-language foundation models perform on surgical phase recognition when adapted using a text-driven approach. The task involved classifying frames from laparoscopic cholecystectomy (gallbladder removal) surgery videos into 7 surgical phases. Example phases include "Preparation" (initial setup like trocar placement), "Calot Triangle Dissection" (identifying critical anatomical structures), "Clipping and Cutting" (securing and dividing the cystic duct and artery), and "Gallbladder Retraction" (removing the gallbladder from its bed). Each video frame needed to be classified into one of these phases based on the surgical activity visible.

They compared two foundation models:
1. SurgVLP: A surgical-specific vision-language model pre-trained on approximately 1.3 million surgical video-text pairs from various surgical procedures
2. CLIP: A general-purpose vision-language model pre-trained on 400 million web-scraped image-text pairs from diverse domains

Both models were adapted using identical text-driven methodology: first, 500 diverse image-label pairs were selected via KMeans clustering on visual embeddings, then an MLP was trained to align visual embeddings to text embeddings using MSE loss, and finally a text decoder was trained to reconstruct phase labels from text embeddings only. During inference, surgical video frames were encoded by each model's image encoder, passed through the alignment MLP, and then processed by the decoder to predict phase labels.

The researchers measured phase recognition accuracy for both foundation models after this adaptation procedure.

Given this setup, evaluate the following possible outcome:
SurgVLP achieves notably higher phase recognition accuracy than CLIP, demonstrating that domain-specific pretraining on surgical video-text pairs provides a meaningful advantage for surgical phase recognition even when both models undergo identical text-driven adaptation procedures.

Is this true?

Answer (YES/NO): YES